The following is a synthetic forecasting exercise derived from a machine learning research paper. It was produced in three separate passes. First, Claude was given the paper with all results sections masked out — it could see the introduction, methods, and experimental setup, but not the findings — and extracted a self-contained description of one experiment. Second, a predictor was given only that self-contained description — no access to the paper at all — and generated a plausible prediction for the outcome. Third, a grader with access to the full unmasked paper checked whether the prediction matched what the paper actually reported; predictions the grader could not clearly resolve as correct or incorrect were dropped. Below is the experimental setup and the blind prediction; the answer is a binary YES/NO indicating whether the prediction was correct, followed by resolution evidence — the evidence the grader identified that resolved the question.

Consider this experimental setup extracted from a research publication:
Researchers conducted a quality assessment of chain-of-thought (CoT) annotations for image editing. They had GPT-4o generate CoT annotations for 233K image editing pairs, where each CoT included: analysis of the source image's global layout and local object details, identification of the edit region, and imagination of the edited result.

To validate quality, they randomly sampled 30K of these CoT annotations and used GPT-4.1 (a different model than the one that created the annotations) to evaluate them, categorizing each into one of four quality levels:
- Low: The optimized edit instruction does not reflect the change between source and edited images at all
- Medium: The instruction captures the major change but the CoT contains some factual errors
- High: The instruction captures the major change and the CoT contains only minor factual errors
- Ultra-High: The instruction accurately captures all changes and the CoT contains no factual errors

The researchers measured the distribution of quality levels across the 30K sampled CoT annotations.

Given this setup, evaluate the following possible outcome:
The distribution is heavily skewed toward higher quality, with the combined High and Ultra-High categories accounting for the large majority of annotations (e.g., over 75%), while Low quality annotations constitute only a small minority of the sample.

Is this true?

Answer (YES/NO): NO